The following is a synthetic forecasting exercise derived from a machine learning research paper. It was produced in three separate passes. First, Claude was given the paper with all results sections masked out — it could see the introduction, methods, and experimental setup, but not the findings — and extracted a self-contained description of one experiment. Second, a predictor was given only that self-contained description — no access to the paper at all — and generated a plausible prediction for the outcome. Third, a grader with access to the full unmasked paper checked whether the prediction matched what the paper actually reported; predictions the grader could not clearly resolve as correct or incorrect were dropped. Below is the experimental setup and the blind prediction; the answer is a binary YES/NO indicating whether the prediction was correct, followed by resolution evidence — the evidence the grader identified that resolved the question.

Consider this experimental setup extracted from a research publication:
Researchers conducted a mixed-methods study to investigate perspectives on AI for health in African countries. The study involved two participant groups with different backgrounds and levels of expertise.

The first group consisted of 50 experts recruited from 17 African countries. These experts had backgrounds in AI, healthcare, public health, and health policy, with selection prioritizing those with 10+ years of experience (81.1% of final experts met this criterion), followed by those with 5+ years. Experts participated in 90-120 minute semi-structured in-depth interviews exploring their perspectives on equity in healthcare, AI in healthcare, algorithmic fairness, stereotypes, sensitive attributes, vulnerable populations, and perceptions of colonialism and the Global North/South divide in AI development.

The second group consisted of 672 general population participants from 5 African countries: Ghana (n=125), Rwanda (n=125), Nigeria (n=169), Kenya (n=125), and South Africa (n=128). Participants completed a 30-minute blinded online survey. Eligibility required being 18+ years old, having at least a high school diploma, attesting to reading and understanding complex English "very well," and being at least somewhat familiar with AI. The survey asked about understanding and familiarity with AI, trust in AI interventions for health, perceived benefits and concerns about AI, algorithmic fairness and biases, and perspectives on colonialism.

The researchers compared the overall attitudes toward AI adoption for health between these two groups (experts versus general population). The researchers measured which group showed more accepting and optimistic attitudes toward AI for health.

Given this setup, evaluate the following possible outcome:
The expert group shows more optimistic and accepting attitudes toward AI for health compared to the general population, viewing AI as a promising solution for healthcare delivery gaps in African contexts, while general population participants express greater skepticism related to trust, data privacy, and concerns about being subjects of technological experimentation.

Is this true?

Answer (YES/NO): NO